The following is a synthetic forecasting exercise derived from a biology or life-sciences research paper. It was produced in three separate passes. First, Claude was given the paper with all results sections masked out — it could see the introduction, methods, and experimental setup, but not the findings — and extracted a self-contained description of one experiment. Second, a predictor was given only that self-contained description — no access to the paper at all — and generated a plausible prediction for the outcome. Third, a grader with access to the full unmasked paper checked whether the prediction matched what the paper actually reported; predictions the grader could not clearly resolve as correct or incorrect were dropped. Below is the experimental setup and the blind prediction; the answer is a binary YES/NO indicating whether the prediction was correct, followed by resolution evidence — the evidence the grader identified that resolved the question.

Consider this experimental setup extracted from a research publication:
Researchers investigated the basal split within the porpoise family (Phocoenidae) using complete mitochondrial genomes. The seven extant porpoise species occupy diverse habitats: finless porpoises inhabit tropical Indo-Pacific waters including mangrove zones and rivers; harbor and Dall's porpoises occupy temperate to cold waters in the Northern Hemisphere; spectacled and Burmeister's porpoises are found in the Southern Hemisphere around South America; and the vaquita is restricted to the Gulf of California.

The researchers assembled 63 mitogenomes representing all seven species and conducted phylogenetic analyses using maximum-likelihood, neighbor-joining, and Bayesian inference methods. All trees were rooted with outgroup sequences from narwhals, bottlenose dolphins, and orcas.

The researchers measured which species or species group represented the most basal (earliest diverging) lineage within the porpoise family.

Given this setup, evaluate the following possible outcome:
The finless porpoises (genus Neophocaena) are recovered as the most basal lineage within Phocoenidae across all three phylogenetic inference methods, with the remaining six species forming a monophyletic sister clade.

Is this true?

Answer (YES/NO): YES